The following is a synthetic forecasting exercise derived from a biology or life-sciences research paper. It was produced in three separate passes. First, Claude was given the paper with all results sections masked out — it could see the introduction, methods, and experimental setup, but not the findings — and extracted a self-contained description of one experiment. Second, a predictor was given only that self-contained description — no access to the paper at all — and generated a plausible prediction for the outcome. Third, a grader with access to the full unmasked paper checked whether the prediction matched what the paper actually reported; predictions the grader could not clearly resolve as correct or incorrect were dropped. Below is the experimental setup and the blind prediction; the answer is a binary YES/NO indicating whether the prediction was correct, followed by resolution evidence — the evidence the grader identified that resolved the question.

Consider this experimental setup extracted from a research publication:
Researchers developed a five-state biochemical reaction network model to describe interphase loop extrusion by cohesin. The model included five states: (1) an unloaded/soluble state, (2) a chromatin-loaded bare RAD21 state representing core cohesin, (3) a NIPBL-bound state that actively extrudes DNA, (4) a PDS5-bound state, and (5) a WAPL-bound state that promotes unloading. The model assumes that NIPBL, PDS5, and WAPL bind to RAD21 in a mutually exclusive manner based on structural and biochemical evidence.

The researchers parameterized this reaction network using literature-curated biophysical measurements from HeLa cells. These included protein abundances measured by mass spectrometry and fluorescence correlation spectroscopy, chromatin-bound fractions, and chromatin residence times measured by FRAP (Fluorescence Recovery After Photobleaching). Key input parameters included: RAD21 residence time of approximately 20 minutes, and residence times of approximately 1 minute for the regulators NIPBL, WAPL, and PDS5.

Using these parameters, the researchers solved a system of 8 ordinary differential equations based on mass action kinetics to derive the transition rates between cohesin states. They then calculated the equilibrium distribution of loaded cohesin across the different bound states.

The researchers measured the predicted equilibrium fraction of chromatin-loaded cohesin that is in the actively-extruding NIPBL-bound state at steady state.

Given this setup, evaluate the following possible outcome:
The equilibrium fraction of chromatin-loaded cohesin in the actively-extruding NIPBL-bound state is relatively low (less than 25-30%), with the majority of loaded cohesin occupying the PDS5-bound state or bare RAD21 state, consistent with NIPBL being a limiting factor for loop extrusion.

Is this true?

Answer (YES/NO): YES